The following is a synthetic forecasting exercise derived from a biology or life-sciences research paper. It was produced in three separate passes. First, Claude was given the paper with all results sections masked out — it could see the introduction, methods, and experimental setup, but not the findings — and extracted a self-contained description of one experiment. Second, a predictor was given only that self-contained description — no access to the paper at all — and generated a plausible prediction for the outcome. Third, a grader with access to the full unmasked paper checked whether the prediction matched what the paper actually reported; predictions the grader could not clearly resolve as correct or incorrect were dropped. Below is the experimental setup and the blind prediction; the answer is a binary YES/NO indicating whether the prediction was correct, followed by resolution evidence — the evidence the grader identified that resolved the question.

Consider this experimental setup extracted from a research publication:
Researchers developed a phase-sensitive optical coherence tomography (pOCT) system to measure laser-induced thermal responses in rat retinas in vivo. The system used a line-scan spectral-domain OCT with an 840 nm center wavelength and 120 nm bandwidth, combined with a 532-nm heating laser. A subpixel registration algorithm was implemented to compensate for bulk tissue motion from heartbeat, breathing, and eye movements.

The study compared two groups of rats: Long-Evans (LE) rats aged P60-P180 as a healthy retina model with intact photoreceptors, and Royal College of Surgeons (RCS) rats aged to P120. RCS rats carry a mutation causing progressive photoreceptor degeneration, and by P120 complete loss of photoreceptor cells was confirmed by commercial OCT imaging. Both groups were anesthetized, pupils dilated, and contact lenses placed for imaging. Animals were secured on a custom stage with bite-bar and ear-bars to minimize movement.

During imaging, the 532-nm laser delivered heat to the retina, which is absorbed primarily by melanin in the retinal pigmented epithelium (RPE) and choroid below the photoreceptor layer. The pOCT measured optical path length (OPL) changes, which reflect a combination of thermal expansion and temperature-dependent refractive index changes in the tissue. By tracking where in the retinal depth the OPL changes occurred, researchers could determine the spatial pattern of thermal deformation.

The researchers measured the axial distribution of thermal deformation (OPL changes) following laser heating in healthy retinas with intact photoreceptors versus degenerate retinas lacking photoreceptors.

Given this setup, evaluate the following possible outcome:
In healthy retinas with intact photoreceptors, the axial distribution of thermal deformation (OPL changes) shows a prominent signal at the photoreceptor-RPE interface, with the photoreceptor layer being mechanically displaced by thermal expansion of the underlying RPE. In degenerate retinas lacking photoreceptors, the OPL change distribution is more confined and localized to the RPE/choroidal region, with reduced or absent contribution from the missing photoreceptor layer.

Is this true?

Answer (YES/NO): NO